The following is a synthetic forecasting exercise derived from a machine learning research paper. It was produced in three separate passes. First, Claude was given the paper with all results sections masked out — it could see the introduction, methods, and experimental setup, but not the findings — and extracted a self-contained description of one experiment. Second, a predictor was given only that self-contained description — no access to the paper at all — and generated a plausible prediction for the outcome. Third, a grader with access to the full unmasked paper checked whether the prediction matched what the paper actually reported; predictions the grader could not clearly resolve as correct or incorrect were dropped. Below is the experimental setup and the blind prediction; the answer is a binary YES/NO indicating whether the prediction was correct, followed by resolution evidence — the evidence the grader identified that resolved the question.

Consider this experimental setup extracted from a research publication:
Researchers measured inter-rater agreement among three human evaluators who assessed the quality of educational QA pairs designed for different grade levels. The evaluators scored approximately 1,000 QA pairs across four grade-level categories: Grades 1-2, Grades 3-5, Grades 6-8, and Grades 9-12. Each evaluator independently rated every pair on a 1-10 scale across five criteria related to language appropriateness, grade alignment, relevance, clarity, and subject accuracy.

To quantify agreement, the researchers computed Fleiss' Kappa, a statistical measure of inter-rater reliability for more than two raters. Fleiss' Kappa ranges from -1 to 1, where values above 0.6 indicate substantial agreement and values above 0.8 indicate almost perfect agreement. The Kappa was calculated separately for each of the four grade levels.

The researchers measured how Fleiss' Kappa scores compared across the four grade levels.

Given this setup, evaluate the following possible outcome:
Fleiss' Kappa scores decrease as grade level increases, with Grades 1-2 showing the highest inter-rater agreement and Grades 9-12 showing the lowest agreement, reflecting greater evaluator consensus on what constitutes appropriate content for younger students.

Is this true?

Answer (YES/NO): NO